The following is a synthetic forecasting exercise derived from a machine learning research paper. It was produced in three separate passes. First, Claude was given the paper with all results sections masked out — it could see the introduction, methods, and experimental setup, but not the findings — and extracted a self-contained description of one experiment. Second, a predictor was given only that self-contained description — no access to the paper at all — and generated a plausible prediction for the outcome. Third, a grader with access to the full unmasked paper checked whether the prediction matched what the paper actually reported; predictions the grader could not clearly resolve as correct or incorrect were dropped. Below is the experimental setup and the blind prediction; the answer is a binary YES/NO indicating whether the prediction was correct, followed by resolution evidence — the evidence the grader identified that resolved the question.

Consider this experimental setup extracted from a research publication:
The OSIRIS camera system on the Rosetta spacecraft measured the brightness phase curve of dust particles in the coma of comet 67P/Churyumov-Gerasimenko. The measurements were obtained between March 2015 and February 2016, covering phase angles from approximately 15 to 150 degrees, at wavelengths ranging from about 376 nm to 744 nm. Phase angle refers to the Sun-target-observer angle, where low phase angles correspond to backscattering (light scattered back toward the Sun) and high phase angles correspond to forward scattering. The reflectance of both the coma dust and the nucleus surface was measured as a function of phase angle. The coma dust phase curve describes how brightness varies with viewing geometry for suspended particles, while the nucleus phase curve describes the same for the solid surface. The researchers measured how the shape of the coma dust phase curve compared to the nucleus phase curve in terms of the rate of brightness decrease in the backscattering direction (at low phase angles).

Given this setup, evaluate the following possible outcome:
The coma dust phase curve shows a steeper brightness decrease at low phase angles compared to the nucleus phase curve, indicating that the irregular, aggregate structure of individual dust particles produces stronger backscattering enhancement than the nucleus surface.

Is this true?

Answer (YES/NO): NO